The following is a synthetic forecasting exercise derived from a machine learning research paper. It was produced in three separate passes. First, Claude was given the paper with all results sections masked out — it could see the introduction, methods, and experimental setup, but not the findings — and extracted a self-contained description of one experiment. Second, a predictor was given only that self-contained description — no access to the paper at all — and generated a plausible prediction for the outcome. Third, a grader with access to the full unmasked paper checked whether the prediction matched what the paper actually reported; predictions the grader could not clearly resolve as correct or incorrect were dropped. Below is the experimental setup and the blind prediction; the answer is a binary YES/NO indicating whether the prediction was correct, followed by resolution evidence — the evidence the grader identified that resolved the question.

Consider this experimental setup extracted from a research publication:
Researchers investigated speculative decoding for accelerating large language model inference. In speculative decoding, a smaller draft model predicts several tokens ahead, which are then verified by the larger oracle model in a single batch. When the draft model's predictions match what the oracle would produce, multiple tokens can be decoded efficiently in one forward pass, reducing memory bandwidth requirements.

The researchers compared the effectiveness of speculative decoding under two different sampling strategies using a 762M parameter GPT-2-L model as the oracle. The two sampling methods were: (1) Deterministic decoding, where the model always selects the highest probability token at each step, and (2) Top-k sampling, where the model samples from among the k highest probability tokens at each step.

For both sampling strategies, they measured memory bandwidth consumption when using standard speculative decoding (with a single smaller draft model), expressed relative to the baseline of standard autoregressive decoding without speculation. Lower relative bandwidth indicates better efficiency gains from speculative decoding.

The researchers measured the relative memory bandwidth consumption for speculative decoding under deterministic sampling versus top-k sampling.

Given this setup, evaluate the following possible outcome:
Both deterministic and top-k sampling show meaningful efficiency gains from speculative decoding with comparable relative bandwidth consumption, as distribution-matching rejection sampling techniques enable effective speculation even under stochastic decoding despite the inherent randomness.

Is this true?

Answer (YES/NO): NO